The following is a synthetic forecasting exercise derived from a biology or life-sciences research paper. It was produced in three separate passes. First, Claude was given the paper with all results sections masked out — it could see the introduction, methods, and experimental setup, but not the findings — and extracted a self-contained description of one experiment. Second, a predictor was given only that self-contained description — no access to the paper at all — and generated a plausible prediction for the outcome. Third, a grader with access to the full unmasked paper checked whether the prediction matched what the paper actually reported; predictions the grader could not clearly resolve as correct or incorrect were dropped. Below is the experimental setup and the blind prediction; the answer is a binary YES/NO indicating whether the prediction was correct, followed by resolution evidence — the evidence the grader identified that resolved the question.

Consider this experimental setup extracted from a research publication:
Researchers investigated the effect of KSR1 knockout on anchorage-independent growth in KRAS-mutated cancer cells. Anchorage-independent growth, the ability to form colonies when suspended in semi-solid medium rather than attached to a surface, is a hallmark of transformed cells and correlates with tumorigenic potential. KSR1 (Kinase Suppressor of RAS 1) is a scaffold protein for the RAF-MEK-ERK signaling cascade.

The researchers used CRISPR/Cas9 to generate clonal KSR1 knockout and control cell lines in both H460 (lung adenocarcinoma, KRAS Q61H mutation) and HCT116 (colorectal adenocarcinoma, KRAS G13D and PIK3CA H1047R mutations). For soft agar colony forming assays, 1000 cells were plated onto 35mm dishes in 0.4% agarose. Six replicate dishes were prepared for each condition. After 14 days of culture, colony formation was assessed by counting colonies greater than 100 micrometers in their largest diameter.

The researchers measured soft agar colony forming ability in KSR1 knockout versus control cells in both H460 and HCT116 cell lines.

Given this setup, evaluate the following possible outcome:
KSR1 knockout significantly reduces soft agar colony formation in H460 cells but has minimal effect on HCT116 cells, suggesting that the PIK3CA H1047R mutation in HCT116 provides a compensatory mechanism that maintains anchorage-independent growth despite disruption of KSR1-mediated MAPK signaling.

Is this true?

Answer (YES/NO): NO